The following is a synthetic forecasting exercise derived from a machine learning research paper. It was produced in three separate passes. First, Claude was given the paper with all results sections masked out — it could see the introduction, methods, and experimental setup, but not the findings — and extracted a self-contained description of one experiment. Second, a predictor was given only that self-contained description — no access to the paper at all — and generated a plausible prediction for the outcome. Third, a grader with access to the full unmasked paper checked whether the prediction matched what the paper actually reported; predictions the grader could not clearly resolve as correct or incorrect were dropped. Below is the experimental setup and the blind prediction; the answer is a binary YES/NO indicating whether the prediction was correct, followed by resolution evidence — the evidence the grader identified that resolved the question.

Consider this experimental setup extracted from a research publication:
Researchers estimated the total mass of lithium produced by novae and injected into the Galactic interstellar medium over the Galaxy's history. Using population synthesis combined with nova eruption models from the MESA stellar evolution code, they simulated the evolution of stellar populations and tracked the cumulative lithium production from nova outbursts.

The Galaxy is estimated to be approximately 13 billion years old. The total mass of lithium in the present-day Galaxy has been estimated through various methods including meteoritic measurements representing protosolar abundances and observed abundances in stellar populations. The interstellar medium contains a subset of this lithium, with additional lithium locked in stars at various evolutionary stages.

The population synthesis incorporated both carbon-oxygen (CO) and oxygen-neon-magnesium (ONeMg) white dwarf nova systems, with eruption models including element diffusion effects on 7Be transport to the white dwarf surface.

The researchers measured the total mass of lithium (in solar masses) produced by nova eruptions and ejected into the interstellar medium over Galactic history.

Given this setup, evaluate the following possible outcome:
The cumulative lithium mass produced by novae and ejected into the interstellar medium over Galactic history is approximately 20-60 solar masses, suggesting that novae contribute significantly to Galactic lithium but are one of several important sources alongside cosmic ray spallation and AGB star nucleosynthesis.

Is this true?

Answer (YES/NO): NO